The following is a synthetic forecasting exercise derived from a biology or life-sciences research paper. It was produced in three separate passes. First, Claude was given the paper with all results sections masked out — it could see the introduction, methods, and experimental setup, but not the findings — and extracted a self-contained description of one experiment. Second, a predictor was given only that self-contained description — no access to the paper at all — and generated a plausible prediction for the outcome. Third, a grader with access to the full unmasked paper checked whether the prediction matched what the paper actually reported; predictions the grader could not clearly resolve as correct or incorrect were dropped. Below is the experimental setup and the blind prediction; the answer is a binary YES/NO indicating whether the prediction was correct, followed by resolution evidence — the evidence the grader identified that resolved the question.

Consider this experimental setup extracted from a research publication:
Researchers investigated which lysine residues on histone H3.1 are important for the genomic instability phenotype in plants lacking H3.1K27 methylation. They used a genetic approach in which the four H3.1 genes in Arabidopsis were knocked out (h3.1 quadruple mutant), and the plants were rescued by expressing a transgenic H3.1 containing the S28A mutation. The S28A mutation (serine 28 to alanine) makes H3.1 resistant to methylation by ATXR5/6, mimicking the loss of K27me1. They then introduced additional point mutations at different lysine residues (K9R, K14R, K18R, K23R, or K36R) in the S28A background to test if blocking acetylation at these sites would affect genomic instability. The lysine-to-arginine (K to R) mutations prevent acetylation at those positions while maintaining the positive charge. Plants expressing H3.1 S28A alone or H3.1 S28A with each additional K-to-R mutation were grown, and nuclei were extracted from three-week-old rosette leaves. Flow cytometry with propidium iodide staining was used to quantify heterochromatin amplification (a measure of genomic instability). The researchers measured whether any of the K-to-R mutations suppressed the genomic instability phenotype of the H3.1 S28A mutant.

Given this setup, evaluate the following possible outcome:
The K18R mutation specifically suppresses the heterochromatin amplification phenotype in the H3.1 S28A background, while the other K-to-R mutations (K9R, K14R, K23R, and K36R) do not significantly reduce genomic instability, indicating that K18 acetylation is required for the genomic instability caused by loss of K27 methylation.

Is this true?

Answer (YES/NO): NO